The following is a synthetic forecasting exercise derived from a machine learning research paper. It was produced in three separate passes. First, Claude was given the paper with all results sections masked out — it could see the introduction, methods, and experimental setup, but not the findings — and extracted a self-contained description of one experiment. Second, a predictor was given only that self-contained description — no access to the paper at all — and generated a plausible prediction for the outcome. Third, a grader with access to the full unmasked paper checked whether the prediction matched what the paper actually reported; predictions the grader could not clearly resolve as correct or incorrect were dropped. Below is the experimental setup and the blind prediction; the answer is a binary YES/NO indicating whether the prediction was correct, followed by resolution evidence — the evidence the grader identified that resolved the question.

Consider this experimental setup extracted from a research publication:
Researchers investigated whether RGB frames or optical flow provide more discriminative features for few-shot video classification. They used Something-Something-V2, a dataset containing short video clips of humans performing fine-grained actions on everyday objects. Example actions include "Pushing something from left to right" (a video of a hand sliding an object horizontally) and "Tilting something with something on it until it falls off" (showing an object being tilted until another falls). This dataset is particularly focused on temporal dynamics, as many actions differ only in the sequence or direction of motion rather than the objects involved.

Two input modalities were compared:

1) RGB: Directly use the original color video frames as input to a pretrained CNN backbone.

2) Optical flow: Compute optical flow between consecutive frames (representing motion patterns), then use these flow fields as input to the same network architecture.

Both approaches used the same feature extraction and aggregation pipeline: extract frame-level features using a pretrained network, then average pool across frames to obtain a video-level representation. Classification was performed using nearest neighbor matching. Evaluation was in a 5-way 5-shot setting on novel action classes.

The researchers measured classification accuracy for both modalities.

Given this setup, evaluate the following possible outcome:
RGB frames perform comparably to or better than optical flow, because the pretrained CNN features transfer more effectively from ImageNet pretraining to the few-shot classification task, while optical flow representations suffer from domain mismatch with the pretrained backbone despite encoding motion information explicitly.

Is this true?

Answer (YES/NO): YES